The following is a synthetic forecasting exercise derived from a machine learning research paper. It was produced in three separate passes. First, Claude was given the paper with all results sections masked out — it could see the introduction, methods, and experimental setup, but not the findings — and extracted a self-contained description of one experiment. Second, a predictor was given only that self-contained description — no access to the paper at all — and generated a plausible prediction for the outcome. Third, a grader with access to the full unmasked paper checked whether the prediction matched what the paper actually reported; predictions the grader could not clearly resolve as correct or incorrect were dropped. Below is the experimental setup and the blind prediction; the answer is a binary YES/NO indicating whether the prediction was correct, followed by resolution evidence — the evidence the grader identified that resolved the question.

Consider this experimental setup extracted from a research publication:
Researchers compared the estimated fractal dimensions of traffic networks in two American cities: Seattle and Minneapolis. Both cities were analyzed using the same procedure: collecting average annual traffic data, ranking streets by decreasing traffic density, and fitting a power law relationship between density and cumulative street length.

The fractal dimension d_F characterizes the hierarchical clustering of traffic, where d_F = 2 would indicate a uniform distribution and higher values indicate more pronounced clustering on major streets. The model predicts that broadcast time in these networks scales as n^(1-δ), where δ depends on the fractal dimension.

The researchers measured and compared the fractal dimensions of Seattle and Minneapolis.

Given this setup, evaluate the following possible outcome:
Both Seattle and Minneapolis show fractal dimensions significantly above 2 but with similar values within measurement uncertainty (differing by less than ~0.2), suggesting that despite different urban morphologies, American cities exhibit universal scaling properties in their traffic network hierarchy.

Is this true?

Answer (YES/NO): NO